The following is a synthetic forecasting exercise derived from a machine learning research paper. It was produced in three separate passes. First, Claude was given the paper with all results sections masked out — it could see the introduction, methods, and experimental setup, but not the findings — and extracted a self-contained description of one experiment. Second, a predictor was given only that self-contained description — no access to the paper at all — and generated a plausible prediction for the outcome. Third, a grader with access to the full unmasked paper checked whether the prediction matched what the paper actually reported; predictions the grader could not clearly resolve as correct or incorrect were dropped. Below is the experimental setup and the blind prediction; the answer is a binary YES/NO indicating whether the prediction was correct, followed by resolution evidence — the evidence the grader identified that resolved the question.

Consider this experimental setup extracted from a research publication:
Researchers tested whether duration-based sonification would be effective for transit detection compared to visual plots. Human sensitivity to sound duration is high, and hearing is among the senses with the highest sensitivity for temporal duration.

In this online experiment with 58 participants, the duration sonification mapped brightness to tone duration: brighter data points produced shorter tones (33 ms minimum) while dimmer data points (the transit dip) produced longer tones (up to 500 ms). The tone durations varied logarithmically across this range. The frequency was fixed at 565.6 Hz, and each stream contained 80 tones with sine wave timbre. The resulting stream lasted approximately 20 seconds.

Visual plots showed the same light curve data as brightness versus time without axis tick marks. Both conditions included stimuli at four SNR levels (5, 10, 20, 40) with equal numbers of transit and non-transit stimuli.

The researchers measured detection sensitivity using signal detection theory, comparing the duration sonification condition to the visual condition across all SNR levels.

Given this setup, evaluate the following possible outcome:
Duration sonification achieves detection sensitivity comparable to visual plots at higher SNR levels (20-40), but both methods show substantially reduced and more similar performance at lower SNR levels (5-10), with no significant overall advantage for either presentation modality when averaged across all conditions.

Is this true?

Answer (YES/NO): NO